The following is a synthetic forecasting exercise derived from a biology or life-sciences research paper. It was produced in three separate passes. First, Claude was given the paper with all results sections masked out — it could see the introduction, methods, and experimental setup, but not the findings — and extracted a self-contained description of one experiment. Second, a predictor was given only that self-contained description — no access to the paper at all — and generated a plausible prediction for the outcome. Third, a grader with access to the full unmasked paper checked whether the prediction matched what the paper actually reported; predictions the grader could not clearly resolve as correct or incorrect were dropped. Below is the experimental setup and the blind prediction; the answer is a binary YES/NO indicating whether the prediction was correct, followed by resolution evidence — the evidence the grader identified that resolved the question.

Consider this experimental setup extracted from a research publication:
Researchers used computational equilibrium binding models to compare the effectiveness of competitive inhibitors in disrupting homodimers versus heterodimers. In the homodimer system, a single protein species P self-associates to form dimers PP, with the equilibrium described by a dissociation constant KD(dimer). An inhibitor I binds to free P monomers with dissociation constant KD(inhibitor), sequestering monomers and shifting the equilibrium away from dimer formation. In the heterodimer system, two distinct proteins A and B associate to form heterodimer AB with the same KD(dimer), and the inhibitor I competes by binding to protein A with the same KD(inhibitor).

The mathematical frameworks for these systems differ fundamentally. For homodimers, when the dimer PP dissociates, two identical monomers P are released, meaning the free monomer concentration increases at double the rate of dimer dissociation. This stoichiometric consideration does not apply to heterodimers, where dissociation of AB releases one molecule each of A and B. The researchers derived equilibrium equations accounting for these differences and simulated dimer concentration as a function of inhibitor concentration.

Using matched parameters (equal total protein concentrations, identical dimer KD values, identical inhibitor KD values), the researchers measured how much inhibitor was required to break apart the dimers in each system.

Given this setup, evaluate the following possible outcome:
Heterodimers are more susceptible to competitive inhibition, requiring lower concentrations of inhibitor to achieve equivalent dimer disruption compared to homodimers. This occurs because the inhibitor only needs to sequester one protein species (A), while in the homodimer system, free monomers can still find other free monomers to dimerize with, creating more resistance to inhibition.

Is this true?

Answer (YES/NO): NO